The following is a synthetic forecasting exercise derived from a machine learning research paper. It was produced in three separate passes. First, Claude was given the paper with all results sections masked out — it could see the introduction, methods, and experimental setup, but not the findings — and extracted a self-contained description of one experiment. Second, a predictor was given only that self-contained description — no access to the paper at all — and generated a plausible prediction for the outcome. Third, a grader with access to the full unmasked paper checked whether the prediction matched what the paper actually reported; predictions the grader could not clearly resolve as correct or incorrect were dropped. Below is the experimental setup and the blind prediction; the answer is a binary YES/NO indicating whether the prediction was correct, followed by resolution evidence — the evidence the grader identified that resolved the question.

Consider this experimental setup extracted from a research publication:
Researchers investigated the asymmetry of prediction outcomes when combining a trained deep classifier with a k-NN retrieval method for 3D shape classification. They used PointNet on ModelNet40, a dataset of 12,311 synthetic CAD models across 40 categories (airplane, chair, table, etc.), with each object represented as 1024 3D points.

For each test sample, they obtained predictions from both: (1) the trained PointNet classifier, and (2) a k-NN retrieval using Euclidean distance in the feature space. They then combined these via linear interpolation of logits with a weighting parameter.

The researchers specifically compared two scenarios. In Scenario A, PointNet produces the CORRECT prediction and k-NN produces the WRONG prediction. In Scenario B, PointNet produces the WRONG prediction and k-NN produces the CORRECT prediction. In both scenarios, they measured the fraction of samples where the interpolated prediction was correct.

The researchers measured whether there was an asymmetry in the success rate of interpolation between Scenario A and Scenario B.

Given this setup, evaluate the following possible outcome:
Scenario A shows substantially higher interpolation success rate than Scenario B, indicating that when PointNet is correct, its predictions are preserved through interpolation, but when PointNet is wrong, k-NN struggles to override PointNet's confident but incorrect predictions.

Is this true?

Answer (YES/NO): NO